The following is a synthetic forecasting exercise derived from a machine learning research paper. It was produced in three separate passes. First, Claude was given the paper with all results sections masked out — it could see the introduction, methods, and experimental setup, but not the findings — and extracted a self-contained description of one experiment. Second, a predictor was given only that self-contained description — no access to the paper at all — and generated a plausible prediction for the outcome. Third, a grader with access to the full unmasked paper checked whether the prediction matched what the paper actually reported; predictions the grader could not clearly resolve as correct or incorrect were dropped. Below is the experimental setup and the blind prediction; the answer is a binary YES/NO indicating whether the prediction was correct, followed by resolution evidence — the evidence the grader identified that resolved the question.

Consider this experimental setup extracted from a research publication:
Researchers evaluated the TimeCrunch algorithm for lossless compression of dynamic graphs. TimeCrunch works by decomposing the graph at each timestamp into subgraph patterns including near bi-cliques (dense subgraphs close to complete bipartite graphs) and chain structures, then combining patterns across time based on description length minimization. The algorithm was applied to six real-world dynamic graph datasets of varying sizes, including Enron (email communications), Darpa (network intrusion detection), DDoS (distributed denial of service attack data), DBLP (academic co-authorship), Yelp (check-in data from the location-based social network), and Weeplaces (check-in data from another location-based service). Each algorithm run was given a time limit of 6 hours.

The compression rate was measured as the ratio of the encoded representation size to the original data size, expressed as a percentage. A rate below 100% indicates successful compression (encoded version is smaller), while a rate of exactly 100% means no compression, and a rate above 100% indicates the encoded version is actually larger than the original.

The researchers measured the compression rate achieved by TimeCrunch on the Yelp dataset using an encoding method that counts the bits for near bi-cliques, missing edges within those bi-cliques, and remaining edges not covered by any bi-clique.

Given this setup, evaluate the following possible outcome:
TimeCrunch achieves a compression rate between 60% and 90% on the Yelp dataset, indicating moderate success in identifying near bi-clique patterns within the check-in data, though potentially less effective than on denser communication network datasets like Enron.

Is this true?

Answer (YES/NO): NO